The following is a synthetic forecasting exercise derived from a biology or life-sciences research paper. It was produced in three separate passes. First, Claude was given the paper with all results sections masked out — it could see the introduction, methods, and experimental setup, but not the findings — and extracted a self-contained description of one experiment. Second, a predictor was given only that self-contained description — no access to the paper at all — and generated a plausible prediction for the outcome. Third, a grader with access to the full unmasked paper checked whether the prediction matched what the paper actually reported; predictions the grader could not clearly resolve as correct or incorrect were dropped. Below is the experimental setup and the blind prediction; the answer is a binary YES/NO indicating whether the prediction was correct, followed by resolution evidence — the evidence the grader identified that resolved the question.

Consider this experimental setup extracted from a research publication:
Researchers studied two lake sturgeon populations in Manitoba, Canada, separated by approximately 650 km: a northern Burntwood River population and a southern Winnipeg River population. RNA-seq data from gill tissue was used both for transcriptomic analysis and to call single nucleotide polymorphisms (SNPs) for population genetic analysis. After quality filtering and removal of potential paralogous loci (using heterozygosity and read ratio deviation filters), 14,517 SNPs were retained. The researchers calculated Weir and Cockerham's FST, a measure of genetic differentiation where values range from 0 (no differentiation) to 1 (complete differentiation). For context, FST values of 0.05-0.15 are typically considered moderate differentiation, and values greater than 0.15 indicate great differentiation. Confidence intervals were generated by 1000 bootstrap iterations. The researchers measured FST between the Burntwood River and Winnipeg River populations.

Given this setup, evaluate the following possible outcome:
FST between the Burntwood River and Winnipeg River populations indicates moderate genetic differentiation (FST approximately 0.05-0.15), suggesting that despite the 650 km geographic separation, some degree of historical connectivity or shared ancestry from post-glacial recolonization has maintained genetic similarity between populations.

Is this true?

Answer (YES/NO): YES